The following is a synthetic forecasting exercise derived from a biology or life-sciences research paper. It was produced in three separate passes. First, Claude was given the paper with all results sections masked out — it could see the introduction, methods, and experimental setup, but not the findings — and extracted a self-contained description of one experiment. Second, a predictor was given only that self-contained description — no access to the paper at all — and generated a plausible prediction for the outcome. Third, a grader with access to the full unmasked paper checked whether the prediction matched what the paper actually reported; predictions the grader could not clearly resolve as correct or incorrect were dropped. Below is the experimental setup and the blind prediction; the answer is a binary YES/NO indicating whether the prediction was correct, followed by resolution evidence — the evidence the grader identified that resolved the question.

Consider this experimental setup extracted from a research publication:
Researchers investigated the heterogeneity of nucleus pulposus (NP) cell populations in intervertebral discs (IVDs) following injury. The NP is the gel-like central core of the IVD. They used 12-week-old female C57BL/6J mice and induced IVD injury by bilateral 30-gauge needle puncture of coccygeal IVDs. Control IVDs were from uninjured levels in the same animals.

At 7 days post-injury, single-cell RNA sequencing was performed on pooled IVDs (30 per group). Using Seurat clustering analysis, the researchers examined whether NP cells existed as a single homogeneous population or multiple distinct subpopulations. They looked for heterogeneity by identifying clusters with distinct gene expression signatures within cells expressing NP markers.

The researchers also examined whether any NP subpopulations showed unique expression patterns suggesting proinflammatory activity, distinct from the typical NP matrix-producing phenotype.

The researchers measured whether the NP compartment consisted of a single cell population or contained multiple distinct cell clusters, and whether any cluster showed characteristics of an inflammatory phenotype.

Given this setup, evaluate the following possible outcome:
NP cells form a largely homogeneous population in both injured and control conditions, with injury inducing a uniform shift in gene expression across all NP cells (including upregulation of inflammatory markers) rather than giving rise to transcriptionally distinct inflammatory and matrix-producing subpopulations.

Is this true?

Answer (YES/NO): NO